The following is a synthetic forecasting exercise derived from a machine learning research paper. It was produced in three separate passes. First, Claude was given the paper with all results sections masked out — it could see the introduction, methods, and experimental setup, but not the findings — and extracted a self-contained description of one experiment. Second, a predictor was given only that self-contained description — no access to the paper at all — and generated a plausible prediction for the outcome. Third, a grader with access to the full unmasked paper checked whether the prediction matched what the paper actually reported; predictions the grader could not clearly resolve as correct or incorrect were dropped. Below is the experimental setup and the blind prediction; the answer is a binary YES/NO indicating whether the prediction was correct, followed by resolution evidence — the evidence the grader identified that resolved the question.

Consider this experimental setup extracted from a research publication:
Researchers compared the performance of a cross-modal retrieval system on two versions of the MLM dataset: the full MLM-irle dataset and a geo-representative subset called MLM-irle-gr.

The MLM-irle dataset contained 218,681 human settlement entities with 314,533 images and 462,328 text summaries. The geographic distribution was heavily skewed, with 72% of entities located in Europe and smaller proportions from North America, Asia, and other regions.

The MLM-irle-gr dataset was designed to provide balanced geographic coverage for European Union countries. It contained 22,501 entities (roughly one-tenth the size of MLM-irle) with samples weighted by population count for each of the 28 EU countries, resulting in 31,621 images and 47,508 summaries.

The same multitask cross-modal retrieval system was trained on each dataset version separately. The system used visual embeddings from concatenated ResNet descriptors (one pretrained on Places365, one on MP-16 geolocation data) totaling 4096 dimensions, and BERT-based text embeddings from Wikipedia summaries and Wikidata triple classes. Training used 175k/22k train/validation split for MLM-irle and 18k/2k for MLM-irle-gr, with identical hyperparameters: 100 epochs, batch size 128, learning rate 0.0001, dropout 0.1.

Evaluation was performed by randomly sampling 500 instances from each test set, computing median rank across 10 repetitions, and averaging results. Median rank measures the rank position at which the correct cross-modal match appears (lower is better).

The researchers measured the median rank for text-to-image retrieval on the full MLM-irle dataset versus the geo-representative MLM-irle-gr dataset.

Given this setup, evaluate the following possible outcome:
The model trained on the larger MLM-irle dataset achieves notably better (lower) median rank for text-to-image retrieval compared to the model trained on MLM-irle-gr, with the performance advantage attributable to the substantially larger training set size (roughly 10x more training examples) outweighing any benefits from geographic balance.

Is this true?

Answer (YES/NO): YES